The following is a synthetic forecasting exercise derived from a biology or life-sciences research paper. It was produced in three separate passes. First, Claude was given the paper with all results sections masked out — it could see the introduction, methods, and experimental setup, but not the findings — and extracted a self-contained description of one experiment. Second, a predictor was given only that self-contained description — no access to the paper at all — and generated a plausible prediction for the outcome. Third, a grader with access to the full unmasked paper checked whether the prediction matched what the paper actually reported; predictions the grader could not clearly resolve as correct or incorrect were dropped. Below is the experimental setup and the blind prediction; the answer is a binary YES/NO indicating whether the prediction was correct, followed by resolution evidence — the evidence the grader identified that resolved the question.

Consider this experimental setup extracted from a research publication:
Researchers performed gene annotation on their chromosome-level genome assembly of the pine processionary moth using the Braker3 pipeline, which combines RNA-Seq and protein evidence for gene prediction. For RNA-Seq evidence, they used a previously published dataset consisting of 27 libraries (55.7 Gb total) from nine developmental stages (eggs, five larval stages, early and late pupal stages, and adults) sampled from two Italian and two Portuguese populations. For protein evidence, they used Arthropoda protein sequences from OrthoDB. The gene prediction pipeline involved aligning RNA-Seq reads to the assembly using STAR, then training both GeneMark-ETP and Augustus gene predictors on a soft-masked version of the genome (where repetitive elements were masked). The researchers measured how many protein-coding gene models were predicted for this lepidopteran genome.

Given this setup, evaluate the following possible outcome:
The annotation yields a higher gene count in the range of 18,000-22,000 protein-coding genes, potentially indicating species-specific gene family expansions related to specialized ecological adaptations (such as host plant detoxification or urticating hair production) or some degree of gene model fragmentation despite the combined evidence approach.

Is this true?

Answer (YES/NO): NO